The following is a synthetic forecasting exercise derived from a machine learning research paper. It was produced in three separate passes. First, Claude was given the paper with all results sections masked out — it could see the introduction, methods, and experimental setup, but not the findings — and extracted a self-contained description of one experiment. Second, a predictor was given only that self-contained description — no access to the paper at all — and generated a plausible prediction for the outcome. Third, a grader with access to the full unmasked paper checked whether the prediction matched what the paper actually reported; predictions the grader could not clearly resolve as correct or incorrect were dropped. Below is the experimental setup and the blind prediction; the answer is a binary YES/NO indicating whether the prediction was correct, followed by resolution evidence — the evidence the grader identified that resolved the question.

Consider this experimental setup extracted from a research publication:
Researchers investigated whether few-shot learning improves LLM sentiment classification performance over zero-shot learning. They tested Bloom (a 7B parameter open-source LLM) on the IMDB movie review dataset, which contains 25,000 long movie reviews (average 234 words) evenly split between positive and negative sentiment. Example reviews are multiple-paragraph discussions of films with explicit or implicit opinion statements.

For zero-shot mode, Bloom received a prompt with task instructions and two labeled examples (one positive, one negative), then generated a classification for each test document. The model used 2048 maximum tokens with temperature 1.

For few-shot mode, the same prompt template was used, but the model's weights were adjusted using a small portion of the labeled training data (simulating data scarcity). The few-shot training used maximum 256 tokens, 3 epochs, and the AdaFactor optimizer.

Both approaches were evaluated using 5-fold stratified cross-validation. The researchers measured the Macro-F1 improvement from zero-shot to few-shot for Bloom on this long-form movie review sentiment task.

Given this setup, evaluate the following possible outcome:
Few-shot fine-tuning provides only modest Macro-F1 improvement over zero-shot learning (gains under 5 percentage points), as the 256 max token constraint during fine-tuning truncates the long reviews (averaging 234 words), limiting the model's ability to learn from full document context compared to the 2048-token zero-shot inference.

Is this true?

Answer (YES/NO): YES